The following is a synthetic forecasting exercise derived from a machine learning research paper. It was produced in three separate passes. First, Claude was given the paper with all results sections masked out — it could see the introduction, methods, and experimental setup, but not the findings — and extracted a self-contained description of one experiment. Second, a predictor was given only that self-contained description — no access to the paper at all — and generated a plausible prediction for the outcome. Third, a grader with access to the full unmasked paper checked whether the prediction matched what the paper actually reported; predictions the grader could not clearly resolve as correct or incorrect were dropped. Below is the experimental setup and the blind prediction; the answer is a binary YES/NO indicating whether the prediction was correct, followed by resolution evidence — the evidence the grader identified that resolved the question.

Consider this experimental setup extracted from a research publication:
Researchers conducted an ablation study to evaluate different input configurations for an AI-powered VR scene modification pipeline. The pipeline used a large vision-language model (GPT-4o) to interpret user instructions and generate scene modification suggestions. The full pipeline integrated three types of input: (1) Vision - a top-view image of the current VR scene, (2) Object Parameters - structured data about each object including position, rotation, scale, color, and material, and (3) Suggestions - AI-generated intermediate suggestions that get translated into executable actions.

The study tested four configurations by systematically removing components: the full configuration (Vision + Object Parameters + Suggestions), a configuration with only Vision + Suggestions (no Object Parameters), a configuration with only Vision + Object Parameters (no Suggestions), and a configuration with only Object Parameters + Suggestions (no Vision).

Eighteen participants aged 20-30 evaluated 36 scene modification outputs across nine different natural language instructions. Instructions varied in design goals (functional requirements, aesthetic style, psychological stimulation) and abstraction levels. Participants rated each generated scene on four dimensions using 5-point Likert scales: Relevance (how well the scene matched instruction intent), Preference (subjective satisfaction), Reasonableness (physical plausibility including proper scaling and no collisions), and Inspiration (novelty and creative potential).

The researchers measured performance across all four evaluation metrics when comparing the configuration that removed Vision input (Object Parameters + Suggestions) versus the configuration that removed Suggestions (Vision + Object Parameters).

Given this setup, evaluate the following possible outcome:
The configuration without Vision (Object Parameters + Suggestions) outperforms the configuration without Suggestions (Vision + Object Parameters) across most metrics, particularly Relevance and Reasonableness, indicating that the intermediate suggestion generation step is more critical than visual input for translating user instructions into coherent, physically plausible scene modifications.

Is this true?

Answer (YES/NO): NO